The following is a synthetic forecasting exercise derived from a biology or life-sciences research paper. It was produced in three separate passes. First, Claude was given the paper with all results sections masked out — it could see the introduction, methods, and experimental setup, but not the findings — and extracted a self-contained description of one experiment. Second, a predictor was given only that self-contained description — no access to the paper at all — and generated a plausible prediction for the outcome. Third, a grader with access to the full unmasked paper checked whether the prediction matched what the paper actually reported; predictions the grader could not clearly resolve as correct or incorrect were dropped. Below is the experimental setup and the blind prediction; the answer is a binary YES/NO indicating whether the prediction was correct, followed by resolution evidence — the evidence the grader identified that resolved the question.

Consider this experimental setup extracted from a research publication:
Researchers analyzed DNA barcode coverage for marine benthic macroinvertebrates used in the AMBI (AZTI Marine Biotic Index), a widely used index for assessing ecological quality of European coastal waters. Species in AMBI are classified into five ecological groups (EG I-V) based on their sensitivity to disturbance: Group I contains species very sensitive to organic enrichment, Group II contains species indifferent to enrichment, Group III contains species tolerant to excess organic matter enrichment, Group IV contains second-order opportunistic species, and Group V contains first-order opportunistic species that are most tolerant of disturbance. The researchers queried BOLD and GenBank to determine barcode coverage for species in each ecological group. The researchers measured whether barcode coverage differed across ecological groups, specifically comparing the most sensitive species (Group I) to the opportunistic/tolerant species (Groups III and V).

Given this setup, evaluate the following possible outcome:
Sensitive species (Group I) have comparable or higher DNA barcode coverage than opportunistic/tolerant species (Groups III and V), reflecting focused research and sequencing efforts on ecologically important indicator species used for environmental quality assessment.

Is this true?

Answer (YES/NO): NO